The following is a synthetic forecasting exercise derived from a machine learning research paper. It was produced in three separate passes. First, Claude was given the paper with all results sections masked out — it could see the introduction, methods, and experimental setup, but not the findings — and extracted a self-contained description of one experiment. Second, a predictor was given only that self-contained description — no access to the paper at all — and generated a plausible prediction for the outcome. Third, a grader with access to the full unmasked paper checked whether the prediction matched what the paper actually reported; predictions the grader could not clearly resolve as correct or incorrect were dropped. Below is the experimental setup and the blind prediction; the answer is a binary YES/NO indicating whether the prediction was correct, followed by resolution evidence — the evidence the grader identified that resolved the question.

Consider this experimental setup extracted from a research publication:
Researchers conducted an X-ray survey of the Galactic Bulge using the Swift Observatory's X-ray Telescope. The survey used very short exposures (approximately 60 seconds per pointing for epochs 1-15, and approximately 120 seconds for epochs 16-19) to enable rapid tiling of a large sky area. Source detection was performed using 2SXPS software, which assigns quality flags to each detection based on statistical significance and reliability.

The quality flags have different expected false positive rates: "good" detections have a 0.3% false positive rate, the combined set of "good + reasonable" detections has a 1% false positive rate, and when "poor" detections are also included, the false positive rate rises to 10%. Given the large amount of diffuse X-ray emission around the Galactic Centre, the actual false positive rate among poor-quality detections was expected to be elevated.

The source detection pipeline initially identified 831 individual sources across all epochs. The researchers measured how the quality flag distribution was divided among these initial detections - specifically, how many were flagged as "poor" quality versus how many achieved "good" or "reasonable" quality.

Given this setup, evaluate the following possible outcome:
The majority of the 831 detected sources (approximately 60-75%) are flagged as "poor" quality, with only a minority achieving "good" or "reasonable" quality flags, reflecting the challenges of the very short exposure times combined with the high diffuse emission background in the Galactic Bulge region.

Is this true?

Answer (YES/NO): NO